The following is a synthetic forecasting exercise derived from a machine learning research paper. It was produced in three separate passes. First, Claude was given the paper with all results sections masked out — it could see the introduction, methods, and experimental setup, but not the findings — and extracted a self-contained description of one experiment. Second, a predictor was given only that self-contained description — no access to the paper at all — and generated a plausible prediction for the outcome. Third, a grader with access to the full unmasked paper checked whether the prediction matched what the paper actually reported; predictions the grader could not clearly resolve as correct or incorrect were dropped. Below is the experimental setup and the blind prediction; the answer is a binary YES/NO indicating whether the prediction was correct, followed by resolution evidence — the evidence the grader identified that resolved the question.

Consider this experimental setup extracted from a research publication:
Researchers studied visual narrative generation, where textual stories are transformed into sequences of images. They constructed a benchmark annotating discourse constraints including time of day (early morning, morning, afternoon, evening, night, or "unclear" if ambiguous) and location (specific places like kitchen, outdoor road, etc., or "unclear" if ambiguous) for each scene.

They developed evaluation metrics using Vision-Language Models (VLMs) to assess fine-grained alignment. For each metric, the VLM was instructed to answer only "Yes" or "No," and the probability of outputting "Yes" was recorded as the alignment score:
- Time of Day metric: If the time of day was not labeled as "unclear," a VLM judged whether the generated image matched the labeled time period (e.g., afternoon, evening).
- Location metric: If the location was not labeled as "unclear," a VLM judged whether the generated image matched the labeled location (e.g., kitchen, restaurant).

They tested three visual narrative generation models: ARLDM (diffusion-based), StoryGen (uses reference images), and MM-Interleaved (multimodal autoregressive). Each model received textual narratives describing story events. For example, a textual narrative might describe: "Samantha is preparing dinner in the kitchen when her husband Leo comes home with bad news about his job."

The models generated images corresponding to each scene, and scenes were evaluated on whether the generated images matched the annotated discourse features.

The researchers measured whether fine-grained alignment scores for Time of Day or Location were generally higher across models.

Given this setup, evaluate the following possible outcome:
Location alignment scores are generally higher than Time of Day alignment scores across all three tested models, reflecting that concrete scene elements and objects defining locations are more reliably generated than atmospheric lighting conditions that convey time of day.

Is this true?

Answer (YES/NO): YES